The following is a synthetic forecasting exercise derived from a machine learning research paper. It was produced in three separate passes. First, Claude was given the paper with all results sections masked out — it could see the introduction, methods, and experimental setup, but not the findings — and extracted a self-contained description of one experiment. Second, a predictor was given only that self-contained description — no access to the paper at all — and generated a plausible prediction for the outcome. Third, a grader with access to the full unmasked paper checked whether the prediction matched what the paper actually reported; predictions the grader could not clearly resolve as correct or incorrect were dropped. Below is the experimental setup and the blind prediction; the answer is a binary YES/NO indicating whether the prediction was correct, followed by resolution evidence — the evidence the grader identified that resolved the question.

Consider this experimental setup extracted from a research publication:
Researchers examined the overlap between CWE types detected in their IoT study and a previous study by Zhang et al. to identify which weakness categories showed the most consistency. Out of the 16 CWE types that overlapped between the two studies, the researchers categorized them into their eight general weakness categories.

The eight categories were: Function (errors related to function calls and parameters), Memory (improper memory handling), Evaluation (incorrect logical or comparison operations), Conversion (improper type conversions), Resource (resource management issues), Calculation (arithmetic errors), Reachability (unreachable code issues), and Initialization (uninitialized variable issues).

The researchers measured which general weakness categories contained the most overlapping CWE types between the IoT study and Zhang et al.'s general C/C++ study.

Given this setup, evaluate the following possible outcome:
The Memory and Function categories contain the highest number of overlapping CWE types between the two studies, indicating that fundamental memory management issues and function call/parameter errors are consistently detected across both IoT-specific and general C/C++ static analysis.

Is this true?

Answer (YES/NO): YES